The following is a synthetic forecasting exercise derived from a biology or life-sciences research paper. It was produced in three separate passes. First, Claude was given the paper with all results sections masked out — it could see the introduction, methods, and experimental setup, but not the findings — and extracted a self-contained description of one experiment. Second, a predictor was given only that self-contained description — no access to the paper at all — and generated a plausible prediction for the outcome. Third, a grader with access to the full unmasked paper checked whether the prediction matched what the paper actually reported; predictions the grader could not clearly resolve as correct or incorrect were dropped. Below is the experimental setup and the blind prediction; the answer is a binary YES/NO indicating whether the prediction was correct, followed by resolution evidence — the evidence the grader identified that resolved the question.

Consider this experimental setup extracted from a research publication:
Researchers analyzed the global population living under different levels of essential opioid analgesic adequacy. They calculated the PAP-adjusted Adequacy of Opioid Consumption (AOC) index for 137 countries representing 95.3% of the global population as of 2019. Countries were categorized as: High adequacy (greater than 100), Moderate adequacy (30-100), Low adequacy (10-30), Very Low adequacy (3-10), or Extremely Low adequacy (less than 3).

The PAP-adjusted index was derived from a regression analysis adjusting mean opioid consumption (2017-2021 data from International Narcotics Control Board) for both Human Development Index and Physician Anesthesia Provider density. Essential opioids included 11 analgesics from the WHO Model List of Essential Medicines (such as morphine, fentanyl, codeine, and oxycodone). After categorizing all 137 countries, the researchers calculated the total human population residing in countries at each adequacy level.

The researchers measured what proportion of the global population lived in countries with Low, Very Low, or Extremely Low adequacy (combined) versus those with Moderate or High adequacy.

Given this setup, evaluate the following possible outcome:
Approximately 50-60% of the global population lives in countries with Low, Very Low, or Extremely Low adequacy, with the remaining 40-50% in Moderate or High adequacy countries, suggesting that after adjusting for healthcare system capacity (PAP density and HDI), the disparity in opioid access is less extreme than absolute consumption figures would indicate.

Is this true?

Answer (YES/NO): NO